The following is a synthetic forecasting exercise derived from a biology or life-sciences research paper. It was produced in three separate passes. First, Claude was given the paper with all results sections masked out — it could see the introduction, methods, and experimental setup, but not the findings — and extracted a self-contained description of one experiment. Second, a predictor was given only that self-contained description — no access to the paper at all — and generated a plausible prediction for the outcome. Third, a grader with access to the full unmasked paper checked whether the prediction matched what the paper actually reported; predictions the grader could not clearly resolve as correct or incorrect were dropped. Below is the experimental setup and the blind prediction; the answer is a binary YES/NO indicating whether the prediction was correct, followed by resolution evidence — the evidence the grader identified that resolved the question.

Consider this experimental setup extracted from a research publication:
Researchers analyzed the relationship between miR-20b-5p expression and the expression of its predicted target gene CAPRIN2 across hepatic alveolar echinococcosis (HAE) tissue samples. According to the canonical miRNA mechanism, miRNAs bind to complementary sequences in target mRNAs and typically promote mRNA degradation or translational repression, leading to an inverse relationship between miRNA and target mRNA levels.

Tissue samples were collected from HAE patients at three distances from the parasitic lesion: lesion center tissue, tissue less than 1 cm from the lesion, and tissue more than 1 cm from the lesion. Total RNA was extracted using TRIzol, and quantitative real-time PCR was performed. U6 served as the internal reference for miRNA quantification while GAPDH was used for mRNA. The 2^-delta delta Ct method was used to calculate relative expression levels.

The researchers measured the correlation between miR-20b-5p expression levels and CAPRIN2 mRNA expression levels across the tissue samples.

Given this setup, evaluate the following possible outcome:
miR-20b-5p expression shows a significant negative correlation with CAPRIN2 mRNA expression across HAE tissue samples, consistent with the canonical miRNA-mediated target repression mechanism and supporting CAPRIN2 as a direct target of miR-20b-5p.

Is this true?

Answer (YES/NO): YES